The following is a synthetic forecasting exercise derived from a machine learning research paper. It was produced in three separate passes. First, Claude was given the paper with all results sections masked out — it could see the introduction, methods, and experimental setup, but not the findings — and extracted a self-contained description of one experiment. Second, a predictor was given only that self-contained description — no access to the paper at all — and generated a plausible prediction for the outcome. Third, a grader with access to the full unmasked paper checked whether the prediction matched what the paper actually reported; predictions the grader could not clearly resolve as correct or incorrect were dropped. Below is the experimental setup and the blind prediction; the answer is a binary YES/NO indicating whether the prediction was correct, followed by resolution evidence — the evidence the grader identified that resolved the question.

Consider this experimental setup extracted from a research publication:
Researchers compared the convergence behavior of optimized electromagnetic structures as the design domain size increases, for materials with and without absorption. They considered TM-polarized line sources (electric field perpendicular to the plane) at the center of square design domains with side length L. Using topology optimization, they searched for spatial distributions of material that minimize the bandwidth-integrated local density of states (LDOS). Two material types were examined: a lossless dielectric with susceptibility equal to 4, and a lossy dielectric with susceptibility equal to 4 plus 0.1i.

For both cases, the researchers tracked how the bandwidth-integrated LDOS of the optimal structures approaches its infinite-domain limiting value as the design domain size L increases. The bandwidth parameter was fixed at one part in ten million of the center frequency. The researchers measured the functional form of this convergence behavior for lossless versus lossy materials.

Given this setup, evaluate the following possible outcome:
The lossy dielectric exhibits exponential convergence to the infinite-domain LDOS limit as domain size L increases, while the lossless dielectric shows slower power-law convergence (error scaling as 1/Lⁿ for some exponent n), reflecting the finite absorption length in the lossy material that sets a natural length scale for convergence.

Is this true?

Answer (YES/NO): NO